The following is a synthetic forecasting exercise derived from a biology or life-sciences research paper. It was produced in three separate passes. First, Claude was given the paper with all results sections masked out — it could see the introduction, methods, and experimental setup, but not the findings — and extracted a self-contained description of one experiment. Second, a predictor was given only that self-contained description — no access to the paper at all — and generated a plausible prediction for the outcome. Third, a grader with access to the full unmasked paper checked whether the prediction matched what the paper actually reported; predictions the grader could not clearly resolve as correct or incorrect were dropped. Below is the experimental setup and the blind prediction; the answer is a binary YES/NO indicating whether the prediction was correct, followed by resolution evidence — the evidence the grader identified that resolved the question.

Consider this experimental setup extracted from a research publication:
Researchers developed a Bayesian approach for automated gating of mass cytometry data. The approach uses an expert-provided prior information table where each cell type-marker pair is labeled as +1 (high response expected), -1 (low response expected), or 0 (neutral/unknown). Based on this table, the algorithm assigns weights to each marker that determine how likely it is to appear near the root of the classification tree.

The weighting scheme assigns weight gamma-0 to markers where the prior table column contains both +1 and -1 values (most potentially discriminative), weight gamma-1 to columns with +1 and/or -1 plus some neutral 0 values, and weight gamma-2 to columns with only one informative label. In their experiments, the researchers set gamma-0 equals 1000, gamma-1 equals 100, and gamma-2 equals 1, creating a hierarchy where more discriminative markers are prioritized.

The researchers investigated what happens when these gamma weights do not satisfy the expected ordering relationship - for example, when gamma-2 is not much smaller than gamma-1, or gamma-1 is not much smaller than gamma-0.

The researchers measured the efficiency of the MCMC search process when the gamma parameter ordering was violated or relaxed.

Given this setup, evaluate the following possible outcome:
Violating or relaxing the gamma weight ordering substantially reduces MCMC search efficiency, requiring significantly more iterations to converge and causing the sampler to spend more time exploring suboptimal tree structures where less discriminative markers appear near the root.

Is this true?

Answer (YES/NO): YES